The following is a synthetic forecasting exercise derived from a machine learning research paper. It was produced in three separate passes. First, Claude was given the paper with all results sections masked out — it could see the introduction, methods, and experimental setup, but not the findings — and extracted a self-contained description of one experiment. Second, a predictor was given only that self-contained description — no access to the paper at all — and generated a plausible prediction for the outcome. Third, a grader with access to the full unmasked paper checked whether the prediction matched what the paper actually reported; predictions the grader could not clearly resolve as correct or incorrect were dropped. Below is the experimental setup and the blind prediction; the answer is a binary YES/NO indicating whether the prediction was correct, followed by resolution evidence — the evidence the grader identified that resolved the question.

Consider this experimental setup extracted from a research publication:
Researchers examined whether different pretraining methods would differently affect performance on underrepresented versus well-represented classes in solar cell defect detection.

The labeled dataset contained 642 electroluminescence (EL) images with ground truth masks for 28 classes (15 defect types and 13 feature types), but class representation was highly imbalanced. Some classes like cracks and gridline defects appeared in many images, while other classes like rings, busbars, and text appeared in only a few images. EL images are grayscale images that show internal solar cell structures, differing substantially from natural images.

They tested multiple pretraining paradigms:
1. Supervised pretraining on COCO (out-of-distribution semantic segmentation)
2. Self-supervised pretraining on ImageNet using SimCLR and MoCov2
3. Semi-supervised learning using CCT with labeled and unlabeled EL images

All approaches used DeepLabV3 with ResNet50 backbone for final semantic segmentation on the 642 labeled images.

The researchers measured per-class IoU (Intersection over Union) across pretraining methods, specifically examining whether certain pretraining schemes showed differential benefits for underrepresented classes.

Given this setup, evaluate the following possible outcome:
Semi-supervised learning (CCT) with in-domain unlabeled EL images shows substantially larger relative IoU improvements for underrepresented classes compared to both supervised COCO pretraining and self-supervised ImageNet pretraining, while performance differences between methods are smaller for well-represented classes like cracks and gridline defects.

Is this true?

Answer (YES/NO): NO